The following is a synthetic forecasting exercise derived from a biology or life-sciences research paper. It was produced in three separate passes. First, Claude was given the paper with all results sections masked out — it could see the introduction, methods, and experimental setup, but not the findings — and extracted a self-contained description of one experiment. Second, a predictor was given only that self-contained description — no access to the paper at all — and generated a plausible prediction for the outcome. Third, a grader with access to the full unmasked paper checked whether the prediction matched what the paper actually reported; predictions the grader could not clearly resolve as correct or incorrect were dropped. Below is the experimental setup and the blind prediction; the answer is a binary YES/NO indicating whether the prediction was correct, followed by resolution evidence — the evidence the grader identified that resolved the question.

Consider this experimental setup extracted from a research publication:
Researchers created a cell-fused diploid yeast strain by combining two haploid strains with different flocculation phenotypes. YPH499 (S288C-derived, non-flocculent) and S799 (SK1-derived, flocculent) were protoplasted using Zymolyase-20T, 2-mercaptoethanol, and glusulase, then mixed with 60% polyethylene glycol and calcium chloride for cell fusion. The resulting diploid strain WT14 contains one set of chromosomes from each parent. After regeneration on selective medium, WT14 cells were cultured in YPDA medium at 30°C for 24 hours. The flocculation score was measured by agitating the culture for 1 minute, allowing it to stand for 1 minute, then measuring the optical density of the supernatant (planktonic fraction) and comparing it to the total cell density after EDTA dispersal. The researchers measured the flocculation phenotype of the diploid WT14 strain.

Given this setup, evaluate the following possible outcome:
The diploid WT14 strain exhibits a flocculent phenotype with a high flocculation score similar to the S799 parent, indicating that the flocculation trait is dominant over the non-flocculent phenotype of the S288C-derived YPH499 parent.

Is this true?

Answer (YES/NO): NO